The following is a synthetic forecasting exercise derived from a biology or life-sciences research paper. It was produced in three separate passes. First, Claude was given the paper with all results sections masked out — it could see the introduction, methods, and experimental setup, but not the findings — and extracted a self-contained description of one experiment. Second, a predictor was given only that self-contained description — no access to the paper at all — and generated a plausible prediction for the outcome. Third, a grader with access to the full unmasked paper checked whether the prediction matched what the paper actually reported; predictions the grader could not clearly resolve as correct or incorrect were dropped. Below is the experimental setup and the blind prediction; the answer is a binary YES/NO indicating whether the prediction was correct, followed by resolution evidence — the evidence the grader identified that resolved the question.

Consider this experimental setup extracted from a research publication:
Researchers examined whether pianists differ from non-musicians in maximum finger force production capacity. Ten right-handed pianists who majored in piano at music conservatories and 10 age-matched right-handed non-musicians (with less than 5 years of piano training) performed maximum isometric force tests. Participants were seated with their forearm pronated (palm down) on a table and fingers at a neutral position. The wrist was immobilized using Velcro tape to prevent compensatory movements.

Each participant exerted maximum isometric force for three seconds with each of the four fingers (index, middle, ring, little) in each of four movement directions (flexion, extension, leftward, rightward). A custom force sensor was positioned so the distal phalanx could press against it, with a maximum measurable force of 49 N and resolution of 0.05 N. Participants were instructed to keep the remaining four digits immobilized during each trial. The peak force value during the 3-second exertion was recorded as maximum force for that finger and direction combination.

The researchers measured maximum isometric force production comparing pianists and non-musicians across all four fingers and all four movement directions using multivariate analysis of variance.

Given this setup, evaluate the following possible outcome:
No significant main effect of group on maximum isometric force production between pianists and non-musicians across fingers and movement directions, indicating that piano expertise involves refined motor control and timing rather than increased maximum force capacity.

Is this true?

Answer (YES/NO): YES